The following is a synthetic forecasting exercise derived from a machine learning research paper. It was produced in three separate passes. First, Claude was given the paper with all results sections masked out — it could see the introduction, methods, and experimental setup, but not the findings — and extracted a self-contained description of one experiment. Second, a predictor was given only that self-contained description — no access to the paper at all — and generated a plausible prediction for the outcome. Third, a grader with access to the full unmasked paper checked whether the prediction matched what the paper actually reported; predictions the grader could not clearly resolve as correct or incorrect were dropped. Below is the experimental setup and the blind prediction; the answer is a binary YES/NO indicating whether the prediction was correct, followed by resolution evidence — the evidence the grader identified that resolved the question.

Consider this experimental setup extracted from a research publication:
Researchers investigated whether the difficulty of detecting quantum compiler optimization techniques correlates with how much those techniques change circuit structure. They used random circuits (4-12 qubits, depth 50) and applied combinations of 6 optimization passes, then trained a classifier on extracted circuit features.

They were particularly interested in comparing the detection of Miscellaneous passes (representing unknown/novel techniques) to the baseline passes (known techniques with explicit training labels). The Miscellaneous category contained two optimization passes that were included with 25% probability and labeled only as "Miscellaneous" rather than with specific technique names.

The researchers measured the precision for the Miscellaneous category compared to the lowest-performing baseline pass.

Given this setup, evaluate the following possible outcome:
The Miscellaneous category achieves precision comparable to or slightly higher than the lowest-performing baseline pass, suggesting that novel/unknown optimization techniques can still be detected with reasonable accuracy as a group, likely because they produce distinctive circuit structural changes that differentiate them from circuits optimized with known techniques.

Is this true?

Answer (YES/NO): NO